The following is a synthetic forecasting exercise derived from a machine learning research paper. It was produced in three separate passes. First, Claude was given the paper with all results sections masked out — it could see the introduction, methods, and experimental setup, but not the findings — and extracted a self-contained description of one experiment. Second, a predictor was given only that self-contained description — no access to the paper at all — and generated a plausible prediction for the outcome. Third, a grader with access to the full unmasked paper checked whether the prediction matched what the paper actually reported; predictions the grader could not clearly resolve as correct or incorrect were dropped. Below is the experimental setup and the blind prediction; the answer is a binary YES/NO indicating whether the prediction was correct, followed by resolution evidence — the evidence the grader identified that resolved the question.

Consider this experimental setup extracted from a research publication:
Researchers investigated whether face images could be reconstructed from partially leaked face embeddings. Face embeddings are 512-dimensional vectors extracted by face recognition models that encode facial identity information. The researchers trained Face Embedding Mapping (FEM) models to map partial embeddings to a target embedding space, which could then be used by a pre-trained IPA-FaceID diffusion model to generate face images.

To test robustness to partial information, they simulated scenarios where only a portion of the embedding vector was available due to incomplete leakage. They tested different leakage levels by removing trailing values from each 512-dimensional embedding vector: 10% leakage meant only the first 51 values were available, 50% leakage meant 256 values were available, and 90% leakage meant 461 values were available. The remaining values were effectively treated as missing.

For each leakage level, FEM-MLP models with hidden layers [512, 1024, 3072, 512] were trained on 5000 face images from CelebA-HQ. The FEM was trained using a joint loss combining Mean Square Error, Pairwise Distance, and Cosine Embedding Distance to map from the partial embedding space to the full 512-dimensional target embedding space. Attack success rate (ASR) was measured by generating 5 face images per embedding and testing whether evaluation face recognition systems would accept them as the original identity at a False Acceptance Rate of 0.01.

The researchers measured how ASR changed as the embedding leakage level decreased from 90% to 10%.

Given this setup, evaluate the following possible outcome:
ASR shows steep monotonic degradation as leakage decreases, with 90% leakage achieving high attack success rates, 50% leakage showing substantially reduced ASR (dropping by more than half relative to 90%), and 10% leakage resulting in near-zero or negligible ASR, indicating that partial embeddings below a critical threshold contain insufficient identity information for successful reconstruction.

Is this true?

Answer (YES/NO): NO